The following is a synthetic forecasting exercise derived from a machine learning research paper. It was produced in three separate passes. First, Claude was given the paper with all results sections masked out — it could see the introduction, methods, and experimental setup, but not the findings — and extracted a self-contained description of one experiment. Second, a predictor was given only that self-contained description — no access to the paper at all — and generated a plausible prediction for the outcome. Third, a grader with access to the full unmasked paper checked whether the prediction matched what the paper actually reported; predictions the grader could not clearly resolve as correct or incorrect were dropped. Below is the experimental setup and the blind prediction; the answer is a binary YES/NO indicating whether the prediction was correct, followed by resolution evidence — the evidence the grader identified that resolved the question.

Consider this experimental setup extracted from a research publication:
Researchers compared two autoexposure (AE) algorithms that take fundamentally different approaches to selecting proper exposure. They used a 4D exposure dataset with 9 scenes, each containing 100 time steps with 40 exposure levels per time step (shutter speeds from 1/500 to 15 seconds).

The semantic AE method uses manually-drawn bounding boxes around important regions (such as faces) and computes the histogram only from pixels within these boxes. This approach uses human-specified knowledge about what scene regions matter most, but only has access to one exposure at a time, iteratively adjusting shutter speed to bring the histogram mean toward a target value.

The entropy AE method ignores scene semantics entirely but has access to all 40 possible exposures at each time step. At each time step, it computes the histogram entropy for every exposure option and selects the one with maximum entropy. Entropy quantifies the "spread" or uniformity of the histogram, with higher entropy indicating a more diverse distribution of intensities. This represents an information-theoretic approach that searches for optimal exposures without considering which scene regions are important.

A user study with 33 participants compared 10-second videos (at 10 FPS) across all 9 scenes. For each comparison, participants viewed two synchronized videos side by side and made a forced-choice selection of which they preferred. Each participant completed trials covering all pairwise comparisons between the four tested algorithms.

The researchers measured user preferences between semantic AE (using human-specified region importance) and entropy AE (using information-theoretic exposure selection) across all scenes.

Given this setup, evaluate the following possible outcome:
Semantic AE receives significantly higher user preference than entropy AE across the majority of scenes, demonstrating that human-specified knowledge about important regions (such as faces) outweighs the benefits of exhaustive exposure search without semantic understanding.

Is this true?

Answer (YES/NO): YES